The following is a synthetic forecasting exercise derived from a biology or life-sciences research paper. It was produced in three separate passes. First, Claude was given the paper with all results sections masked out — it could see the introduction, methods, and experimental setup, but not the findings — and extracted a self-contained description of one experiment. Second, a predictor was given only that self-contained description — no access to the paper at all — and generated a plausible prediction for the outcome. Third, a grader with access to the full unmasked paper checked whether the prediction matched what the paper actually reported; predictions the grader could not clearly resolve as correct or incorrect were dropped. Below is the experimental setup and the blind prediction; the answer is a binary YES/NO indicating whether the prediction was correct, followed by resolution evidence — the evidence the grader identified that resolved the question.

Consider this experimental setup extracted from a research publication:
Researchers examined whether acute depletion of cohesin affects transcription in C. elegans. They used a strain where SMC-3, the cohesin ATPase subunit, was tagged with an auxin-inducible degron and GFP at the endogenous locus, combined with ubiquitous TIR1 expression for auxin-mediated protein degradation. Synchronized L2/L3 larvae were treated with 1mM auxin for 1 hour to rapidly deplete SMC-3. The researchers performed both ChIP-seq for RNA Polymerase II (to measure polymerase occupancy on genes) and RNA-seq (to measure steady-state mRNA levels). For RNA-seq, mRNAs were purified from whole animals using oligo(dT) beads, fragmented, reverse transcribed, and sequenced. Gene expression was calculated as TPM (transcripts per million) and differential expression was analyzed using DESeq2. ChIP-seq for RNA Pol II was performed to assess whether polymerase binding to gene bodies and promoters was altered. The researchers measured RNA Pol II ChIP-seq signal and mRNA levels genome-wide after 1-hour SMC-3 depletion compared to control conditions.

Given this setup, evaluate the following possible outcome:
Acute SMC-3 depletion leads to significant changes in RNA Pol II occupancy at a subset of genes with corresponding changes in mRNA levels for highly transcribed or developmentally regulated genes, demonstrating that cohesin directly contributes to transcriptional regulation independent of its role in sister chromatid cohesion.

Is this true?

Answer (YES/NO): NO